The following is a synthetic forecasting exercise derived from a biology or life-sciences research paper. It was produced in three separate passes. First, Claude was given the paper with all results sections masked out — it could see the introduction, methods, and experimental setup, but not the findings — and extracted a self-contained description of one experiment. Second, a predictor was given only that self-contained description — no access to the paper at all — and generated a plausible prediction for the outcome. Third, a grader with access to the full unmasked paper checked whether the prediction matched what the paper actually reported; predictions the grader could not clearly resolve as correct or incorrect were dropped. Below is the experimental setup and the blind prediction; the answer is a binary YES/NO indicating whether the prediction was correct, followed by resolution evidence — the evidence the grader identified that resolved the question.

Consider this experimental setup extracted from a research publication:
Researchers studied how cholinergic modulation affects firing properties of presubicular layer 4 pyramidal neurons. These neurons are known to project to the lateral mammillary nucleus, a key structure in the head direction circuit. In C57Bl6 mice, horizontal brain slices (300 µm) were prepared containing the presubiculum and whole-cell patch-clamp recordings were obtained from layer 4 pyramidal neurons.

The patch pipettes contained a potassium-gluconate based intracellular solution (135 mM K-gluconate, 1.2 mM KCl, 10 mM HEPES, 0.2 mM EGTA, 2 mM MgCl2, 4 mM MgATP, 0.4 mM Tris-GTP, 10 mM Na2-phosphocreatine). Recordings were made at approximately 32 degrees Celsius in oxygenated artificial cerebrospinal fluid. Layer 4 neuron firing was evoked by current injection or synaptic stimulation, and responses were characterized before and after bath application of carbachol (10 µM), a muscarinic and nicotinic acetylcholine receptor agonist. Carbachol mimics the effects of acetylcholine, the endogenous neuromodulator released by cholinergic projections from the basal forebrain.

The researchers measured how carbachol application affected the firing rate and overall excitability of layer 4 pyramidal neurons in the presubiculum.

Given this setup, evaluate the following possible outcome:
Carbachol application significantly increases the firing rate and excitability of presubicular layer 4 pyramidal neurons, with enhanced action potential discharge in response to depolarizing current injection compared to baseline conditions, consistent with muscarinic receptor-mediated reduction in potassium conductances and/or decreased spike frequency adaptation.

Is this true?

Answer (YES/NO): YES